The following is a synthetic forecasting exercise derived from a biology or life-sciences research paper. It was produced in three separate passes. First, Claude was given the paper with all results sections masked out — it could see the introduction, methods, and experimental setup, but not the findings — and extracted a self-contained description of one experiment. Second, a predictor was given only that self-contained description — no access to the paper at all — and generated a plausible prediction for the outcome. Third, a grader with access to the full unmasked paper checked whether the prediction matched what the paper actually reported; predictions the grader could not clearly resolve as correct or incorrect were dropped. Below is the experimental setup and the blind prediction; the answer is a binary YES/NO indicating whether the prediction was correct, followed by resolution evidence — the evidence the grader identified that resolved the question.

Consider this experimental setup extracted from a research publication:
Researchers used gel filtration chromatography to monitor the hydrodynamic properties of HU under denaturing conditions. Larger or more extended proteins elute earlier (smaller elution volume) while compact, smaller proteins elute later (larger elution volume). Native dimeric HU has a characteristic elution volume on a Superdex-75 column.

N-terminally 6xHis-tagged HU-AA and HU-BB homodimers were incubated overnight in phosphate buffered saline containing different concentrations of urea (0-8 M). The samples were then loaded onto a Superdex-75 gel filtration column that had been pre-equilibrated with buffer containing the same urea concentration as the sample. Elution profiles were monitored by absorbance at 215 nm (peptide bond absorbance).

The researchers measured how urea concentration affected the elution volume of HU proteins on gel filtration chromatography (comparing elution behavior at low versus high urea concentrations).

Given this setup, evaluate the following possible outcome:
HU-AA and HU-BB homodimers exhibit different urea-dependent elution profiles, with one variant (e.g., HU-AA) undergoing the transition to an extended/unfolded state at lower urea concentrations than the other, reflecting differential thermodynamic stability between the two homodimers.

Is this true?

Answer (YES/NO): YES